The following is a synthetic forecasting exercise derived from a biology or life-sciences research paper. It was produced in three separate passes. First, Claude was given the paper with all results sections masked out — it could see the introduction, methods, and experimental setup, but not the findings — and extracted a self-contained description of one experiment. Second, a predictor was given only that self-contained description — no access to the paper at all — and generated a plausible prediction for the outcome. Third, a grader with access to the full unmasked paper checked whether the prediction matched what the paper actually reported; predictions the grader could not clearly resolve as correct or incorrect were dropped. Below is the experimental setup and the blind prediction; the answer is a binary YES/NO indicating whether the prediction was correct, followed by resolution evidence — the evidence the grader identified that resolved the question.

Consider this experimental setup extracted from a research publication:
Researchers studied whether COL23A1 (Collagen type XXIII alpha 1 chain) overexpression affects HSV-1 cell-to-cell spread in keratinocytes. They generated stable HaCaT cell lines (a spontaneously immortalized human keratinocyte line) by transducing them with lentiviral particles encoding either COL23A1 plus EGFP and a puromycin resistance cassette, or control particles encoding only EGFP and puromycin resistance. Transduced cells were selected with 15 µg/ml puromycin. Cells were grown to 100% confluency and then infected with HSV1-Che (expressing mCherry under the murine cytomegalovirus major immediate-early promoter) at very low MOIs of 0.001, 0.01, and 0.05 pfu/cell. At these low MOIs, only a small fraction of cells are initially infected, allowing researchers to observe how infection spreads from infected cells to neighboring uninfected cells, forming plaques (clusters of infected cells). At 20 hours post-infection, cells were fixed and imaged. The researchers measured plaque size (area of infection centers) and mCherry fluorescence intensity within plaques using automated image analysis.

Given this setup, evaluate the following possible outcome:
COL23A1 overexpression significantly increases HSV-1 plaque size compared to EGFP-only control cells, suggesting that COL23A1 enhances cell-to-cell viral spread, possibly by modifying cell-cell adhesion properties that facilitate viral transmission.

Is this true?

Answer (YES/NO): YES